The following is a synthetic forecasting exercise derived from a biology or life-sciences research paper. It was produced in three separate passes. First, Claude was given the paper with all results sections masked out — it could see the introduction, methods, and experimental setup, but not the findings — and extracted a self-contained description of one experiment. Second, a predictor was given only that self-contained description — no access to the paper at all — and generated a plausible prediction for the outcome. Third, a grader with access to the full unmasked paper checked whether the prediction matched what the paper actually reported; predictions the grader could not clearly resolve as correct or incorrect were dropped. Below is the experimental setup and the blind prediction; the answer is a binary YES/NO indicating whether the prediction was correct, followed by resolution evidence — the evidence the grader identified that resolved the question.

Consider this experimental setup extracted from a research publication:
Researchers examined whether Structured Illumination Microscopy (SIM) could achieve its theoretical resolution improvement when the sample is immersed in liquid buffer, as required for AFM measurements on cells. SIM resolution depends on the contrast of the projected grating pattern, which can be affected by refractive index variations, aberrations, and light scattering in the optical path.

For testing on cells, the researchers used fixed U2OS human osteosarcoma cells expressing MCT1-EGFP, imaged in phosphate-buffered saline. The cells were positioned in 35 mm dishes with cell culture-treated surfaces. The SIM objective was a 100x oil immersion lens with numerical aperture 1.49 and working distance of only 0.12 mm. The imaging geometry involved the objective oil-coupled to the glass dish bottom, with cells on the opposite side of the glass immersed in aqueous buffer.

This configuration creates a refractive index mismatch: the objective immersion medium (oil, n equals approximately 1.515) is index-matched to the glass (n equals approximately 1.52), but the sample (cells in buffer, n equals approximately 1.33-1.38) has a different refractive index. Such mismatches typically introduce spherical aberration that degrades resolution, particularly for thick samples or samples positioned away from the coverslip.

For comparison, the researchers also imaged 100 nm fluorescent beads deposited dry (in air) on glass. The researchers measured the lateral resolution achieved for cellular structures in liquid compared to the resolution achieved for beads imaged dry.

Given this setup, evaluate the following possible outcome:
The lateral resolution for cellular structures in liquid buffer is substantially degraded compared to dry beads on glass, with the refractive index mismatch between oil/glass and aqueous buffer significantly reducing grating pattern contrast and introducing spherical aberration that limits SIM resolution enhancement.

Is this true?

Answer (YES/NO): NO